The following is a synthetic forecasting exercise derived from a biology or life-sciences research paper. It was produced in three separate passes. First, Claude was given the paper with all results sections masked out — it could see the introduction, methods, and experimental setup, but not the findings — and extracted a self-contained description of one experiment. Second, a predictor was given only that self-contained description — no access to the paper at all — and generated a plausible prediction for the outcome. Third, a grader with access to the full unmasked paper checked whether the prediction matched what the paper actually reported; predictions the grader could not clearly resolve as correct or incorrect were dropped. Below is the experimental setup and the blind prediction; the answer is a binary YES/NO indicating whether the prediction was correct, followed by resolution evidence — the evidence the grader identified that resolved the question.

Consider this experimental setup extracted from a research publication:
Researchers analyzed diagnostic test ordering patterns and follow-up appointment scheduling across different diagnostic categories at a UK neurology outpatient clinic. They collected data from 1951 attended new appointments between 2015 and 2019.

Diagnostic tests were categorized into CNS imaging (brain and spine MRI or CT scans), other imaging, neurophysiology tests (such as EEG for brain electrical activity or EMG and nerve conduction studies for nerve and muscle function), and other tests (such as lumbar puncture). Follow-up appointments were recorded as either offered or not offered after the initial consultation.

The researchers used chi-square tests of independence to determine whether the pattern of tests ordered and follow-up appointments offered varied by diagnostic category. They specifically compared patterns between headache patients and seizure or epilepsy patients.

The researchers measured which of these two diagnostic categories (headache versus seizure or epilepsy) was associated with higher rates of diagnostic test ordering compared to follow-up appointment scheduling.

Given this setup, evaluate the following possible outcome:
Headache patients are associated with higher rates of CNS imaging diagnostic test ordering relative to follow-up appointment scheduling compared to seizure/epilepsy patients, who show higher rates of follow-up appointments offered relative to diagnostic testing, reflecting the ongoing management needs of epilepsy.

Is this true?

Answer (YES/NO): YES